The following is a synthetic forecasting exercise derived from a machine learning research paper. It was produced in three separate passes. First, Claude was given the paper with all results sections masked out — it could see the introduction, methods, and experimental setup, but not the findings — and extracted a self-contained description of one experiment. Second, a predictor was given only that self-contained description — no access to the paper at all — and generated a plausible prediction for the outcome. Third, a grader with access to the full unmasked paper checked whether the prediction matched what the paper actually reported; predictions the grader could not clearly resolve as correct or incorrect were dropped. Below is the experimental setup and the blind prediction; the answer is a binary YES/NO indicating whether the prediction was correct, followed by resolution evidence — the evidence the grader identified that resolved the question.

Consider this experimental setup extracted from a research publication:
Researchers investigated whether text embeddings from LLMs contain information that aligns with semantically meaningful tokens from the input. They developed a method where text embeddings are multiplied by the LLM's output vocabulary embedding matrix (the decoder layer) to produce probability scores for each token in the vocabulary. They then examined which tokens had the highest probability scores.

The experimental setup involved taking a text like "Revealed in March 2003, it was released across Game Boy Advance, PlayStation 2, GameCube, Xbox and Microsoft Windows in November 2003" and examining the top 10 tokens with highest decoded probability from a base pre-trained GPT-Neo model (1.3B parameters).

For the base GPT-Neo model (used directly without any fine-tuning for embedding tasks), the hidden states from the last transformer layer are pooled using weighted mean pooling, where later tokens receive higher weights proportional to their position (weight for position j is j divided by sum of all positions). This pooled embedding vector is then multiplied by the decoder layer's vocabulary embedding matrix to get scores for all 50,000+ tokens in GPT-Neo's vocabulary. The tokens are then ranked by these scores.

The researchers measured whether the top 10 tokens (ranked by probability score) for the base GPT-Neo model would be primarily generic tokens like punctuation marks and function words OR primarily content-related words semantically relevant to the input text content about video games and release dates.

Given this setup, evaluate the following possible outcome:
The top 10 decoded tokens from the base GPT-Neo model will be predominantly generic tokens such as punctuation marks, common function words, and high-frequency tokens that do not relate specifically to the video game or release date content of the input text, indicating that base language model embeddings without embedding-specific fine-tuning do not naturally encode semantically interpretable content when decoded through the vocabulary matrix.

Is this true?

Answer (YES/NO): YES